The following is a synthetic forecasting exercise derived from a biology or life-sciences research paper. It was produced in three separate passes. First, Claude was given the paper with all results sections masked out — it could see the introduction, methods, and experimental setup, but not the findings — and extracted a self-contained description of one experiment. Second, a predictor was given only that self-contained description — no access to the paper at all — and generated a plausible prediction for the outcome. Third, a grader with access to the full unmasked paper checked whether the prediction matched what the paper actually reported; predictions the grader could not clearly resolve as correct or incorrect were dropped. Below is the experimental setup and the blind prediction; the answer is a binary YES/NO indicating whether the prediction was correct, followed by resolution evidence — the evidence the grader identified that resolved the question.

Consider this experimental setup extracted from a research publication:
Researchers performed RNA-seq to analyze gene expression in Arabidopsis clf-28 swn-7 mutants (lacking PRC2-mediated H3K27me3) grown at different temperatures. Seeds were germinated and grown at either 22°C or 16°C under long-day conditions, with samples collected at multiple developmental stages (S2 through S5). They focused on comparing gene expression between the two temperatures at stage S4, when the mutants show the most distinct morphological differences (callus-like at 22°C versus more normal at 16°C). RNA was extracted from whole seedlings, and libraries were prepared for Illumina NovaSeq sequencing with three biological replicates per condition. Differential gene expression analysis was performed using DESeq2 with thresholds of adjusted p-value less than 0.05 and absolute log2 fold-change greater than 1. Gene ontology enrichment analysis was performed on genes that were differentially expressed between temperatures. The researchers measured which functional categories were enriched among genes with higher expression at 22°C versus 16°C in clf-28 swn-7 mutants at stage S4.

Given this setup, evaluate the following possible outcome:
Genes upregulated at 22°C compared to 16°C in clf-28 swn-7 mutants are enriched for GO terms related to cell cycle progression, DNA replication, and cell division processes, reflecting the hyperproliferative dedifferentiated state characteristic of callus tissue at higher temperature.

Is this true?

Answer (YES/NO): NO